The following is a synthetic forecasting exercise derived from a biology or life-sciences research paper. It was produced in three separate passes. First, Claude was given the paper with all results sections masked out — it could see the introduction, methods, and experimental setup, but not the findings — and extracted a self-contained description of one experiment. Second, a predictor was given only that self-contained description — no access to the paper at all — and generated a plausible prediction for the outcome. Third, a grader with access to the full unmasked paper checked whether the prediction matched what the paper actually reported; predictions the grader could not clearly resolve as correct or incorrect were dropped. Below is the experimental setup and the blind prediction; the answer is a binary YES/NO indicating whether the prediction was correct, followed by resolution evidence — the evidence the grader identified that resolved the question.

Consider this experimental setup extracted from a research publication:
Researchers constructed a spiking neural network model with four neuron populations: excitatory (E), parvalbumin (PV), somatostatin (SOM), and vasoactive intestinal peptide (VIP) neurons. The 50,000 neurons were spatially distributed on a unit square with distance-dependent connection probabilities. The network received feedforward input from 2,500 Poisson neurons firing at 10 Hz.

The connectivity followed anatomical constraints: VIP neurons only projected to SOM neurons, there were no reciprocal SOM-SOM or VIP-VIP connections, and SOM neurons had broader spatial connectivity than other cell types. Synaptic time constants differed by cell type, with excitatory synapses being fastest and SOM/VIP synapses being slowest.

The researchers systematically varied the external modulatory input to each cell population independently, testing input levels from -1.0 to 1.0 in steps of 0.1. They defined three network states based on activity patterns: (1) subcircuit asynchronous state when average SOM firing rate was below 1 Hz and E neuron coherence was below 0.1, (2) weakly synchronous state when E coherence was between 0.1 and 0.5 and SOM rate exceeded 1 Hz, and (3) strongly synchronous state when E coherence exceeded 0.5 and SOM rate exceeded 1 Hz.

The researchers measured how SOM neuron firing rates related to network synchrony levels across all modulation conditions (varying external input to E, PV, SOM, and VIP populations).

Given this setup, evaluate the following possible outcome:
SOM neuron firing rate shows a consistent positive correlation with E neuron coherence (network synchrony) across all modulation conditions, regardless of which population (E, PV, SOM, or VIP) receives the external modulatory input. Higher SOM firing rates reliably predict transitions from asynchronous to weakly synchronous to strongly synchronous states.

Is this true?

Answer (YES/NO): YES